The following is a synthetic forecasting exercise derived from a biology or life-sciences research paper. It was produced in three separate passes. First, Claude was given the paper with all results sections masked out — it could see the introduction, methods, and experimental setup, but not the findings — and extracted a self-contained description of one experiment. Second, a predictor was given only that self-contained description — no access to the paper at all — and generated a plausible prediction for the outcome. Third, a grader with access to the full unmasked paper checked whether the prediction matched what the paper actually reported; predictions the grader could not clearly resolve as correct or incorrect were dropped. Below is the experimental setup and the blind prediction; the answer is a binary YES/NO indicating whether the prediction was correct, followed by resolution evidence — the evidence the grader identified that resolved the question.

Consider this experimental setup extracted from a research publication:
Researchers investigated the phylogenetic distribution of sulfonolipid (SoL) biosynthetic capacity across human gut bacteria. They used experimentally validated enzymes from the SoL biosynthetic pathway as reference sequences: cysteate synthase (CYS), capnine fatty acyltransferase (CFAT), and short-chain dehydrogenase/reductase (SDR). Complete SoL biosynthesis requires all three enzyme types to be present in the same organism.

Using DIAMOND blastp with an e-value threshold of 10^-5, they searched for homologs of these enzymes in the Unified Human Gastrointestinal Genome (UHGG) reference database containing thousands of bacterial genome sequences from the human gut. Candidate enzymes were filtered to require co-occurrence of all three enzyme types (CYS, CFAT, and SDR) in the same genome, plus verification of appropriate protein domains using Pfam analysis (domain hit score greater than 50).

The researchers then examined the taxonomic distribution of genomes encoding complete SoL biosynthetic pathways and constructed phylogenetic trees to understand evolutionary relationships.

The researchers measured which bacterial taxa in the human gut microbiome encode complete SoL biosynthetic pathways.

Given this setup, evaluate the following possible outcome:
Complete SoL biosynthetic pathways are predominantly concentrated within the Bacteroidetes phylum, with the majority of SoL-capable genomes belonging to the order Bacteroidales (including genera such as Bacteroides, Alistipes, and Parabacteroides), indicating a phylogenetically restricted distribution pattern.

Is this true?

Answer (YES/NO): NO